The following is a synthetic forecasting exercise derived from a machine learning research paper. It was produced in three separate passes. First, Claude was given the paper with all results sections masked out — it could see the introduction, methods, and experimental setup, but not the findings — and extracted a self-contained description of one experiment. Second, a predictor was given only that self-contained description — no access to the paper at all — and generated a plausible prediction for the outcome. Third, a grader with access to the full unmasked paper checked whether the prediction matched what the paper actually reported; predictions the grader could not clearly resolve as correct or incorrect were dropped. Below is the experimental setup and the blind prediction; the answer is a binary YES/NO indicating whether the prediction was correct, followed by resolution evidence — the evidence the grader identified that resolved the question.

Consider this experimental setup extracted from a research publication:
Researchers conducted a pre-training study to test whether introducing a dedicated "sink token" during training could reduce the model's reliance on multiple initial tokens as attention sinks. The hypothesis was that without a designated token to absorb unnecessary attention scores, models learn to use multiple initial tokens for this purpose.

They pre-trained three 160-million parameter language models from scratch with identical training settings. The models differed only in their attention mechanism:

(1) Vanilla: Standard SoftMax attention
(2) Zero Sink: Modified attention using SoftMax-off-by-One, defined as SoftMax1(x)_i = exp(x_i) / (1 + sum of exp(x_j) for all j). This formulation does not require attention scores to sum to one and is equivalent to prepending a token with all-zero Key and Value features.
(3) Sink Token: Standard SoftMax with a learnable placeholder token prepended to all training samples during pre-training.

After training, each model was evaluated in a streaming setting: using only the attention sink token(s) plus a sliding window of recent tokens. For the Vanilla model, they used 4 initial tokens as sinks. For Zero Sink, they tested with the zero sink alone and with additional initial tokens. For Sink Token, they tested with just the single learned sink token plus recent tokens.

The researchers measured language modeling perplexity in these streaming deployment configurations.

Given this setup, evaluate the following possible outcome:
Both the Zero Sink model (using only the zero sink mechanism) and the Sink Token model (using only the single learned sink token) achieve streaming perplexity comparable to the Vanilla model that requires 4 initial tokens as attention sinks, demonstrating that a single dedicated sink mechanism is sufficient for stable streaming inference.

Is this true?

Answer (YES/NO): NO